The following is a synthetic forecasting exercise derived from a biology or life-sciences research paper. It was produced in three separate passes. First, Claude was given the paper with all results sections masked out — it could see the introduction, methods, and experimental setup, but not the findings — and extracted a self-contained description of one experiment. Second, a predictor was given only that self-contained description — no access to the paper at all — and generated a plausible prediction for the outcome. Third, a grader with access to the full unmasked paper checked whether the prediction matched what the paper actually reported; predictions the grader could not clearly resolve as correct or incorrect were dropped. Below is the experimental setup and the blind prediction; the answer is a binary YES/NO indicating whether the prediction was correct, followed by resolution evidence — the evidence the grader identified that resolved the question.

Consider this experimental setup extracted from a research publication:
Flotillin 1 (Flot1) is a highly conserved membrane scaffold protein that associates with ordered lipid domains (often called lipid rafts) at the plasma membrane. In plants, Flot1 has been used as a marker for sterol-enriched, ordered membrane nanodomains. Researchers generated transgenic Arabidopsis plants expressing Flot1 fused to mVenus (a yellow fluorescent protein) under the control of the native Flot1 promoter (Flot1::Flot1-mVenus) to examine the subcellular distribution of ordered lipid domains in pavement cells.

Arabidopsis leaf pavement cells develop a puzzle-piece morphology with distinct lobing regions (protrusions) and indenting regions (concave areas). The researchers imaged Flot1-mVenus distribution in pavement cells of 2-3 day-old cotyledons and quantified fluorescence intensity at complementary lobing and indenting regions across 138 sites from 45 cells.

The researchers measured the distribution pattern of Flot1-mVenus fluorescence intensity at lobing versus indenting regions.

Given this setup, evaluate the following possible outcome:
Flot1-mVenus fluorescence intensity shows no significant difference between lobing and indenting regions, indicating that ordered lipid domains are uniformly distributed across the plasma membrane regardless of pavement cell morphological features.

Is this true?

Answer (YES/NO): NO